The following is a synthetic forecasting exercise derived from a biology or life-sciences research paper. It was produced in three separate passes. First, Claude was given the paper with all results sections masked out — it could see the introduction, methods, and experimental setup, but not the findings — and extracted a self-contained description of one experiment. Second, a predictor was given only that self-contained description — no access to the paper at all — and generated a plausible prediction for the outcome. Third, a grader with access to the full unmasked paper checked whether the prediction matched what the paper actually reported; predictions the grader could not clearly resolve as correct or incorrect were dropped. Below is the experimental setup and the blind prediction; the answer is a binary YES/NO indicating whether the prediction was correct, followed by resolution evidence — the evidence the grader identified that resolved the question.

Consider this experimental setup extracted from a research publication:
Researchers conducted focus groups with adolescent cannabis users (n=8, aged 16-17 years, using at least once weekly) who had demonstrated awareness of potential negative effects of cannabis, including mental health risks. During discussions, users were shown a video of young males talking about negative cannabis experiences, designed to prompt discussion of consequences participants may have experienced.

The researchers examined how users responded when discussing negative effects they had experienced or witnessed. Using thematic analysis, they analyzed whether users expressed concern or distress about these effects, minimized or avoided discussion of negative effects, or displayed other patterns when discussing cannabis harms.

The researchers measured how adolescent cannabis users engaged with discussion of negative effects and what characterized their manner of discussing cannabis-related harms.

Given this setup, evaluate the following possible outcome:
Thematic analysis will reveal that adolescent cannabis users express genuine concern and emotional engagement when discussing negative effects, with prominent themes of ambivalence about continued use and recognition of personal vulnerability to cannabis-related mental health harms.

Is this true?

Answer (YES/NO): NO